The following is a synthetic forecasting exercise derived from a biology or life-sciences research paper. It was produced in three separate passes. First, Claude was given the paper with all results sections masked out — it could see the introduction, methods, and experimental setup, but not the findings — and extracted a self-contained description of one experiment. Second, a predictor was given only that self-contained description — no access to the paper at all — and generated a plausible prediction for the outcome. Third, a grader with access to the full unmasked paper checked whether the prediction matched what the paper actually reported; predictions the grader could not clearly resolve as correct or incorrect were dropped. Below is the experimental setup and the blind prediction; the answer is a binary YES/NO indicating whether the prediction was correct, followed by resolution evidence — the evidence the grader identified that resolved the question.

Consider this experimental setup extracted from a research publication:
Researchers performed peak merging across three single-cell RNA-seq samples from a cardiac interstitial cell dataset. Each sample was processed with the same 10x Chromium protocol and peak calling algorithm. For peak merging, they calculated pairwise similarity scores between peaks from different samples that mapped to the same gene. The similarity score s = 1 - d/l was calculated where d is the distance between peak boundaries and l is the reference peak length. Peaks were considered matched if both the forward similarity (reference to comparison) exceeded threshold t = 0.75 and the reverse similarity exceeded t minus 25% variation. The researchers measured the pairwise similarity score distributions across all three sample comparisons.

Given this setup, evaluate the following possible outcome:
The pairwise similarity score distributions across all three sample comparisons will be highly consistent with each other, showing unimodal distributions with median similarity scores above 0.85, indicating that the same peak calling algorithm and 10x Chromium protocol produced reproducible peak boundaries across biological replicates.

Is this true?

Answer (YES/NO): NO